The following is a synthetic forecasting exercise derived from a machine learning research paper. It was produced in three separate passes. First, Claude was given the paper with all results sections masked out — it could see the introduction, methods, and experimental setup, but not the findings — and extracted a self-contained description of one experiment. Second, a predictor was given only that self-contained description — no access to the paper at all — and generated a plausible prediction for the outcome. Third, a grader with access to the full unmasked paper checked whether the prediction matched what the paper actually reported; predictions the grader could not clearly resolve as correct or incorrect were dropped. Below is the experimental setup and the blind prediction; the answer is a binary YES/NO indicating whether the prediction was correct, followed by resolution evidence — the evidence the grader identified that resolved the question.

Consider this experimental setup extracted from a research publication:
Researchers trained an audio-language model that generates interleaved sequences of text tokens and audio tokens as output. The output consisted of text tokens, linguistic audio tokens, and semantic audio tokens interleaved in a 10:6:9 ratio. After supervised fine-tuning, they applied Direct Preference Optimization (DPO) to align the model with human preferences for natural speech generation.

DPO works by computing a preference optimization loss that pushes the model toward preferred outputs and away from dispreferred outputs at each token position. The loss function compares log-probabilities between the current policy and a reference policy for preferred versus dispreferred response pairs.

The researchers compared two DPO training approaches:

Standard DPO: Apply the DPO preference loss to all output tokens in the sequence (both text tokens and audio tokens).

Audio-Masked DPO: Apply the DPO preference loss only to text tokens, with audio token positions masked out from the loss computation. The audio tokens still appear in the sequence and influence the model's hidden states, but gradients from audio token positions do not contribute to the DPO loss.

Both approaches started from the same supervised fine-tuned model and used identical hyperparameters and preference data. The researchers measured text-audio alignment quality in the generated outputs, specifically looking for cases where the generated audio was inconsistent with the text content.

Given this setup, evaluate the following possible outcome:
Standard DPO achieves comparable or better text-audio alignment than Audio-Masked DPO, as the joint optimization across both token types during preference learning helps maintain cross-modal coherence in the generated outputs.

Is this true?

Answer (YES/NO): NO